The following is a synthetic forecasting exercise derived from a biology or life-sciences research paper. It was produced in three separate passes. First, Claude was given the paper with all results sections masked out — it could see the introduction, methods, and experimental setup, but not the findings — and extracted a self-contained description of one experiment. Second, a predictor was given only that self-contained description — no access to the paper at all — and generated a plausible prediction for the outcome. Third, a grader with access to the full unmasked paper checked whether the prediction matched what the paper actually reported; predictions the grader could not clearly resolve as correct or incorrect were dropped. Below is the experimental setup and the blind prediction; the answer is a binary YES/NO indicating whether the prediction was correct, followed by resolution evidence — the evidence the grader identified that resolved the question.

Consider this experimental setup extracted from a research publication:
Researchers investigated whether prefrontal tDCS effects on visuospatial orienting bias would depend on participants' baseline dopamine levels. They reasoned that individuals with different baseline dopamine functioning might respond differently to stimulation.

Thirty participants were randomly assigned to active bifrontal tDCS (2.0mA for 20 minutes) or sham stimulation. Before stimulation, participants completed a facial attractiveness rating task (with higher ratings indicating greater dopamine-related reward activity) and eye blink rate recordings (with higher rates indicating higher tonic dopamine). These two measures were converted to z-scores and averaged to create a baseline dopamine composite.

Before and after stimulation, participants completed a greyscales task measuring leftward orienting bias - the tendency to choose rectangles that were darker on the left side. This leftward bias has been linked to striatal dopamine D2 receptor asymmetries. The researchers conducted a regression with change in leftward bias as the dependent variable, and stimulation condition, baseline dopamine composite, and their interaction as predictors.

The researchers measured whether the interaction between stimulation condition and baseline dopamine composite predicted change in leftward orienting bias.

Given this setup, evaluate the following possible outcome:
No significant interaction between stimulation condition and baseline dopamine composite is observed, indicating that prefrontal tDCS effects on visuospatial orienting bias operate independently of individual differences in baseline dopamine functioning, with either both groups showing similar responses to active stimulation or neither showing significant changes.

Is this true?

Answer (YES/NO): YES